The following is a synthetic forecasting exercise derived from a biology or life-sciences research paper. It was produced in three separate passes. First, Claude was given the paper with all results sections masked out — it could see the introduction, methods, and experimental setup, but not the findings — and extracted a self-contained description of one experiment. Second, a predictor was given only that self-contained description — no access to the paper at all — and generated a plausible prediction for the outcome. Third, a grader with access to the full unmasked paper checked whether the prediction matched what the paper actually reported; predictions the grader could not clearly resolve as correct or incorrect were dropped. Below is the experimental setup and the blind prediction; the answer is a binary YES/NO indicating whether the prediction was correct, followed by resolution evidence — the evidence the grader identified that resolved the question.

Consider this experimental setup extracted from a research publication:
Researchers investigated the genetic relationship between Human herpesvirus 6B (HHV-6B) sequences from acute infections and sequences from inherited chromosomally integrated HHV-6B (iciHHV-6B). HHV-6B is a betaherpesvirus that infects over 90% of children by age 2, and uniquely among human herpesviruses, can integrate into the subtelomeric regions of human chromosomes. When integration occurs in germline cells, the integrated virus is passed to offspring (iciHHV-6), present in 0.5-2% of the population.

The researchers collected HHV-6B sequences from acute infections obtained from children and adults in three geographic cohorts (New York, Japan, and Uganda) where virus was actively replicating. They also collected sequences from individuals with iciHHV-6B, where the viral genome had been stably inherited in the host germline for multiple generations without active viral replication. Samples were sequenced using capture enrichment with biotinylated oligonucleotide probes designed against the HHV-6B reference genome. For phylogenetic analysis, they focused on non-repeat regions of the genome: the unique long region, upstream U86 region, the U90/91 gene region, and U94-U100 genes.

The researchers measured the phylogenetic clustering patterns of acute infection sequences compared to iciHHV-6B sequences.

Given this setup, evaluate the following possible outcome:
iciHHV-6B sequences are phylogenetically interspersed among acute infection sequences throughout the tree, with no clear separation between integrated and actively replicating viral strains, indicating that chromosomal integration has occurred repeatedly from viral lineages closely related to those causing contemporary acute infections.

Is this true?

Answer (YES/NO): NO